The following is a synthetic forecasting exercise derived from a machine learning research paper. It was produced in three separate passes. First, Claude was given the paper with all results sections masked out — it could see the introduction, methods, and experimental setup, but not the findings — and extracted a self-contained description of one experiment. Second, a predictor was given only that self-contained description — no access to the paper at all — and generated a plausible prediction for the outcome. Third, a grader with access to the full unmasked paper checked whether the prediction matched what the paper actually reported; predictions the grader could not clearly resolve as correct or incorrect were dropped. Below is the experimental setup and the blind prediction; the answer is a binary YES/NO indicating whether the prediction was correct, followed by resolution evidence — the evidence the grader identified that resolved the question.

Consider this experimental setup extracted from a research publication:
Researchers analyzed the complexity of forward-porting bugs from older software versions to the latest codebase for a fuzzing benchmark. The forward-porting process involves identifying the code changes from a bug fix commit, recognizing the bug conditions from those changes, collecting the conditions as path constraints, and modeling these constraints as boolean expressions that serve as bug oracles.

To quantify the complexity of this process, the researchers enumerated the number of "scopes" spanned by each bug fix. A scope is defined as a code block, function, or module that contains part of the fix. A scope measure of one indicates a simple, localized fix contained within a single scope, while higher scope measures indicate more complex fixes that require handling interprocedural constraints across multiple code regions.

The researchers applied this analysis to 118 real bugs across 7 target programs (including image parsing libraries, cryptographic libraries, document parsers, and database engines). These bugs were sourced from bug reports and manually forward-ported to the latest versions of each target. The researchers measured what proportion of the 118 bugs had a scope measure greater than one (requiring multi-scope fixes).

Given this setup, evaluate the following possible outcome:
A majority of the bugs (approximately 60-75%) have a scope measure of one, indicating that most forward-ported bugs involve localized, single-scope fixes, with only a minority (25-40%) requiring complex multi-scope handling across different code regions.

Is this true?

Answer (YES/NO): YES